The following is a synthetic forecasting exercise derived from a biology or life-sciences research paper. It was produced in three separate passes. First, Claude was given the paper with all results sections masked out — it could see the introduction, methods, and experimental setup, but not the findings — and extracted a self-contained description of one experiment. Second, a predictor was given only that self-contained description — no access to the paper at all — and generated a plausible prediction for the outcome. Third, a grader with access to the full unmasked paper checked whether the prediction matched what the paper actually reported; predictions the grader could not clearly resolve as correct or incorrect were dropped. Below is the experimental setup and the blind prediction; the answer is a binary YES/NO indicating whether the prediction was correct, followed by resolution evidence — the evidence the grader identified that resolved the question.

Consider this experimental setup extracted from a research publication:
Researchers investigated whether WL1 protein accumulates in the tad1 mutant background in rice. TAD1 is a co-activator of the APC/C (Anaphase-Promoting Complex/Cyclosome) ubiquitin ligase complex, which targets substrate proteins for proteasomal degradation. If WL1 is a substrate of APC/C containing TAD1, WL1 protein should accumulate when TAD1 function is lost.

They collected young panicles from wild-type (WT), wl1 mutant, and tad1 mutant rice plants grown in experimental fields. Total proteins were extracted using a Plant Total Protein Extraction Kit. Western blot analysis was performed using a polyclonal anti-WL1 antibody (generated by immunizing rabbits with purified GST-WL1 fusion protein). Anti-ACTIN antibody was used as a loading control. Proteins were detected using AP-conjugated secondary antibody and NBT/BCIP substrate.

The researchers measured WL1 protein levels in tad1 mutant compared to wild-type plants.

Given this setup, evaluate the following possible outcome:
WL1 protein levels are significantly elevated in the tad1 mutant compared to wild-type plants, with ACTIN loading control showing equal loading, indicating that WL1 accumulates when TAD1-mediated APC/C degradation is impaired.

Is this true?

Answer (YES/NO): YES